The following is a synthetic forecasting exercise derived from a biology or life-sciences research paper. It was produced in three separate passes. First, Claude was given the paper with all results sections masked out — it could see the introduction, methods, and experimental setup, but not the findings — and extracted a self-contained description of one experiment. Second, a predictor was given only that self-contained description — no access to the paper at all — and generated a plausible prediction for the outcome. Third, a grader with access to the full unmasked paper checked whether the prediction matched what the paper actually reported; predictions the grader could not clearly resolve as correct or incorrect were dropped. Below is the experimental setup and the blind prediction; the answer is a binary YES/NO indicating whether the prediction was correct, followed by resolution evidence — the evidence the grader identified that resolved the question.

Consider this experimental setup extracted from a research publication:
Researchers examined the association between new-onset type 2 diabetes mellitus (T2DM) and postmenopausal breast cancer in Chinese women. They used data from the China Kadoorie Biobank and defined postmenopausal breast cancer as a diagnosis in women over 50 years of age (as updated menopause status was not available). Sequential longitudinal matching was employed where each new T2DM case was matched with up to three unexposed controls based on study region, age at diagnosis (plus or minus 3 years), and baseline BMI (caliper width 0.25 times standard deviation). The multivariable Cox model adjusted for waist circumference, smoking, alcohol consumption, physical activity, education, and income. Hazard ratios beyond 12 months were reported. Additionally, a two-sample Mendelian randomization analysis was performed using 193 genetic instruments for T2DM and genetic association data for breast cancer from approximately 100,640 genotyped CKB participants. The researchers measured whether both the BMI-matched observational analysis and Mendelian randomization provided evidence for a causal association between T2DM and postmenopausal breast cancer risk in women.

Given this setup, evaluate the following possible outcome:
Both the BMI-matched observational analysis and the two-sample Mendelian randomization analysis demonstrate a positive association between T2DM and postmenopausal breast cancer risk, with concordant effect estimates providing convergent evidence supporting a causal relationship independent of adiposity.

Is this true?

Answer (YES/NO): NO